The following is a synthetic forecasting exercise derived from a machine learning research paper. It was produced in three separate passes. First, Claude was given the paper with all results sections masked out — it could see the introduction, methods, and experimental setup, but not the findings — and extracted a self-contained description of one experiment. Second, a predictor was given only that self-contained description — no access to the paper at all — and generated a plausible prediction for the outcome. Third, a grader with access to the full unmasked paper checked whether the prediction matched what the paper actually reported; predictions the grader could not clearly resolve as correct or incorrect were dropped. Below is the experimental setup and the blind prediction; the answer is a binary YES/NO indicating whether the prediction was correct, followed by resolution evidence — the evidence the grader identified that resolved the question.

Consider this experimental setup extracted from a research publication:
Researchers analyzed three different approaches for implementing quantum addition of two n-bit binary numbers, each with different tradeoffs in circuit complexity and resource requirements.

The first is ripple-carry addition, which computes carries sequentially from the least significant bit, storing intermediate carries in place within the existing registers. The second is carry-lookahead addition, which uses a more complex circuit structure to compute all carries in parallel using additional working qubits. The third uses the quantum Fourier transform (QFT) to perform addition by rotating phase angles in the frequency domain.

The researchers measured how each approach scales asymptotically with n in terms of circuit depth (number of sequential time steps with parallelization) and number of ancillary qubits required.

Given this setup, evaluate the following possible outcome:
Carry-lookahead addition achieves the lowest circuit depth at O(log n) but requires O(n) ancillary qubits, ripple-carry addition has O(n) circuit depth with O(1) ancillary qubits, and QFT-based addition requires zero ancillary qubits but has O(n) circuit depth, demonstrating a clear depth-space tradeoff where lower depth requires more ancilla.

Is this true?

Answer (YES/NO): NO